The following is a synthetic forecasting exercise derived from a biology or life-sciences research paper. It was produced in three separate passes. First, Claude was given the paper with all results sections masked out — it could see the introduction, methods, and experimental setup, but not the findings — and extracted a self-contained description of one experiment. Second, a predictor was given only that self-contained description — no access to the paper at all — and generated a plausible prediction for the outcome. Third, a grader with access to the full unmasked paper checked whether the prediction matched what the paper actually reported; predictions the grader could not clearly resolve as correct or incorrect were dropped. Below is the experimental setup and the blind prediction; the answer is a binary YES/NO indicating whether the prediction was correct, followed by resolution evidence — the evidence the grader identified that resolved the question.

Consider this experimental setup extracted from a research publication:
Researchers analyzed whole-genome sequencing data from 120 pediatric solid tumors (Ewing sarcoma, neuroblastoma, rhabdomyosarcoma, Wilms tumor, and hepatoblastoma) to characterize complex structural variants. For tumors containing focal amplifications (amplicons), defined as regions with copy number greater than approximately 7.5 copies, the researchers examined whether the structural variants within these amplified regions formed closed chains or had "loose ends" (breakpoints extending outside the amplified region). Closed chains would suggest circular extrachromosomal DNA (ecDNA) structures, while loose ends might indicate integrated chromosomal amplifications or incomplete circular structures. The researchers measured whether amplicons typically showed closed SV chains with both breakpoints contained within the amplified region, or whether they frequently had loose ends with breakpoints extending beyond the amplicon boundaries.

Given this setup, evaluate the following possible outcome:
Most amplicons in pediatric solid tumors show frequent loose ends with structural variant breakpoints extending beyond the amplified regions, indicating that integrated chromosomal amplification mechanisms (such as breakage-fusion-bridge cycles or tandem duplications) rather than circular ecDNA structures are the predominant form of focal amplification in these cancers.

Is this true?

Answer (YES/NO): NO